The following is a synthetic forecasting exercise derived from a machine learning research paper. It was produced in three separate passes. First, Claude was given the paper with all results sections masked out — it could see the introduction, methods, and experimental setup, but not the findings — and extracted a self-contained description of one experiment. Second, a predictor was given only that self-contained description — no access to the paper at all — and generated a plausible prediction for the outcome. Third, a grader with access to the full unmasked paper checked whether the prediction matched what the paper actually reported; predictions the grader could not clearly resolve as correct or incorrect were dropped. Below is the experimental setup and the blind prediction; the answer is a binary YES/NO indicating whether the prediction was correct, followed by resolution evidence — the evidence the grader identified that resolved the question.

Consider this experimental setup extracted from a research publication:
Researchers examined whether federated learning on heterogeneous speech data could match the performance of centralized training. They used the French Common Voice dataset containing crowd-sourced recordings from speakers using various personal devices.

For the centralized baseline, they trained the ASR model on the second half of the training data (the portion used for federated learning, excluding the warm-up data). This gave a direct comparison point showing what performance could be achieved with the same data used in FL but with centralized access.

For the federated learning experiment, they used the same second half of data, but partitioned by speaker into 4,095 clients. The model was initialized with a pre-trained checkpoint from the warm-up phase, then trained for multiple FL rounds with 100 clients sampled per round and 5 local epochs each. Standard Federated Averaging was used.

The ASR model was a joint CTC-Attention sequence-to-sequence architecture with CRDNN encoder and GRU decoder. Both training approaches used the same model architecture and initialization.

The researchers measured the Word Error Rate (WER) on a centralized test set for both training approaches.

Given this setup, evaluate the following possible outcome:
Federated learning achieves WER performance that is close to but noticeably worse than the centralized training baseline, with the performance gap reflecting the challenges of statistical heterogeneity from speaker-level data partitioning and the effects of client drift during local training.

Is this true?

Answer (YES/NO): YES